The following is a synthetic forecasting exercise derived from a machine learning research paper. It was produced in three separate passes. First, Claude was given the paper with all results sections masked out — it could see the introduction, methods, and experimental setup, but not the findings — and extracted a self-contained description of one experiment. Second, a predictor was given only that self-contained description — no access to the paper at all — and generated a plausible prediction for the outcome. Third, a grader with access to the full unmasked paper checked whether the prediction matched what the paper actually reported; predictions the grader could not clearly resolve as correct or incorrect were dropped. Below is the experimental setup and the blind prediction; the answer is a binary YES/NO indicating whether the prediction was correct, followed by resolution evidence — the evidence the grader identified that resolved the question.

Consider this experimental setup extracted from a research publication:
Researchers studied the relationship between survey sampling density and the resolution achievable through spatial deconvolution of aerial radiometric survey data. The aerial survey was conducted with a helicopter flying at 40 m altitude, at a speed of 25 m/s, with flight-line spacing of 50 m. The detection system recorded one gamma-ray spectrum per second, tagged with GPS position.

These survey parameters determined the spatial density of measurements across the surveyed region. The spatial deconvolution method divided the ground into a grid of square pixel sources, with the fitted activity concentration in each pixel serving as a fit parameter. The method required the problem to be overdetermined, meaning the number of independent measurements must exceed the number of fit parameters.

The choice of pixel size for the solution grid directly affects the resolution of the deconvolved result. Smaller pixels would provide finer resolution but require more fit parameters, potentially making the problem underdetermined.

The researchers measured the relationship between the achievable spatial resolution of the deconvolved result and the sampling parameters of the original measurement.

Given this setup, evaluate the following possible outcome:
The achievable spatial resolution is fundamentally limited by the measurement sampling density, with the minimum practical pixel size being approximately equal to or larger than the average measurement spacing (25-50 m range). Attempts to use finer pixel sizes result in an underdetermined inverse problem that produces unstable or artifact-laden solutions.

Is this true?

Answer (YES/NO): YES